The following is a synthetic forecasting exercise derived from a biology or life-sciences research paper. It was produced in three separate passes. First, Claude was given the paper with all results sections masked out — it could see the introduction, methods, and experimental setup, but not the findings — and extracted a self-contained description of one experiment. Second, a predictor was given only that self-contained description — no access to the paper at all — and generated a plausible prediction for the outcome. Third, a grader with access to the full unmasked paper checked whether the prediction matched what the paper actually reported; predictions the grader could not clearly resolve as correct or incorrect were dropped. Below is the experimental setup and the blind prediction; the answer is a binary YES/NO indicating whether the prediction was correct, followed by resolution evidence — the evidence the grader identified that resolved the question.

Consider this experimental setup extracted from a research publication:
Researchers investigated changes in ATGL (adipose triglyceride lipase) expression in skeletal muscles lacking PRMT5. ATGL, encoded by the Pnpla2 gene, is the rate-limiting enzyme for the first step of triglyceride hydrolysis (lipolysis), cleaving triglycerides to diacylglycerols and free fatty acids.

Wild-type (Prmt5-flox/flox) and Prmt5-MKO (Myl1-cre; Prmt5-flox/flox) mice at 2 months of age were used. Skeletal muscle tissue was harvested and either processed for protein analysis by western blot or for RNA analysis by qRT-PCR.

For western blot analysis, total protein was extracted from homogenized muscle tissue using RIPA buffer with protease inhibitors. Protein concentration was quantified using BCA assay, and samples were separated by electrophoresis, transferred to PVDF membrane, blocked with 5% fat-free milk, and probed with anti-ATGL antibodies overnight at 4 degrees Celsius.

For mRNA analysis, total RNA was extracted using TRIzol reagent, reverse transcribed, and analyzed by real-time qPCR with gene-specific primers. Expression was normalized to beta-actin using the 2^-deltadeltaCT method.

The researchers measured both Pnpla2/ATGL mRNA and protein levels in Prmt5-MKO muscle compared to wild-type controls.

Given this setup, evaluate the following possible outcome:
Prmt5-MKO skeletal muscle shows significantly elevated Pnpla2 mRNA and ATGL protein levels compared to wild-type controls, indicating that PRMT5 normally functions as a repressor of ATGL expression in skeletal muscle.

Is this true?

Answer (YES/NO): YES